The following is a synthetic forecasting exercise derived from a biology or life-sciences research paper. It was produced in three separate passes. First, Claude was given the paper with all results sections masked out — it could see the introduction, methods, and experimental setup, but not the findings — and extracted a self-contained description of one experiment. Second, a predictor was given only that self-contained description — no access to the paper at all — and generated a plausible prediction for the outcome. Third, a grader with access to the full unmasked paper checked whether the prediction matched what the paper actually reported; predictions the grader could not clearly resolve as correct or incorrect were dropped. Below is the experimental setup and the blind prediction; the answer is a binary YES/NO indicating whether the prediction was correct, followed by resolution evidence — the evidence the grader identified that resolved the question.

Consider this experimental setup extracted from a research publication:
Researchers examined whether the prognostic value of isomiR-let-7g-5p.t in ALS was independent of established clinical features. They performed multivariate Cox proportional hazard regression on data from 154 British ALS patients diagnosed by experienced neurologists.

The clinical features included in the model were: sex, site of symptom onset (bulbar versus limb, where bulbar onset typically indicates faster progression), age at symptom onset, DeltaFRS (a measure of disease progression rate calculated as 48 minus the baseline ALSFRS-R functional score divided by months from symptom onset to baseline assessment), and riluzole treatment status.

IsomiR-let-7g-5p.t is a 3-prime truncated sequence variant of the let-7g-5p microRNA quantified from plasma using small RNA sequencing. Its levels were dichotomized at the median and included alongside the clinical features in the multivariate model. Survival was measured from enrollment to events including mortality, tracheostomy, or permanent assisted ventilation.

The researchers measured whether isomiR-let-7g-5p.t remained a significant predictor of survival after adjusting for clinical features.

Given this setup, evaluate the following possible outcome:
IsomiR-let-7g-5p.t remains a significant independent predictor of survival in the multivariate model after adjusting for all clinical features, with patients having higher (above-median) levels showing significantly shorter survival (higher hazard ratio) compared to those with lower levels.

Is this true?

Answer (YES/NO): NO